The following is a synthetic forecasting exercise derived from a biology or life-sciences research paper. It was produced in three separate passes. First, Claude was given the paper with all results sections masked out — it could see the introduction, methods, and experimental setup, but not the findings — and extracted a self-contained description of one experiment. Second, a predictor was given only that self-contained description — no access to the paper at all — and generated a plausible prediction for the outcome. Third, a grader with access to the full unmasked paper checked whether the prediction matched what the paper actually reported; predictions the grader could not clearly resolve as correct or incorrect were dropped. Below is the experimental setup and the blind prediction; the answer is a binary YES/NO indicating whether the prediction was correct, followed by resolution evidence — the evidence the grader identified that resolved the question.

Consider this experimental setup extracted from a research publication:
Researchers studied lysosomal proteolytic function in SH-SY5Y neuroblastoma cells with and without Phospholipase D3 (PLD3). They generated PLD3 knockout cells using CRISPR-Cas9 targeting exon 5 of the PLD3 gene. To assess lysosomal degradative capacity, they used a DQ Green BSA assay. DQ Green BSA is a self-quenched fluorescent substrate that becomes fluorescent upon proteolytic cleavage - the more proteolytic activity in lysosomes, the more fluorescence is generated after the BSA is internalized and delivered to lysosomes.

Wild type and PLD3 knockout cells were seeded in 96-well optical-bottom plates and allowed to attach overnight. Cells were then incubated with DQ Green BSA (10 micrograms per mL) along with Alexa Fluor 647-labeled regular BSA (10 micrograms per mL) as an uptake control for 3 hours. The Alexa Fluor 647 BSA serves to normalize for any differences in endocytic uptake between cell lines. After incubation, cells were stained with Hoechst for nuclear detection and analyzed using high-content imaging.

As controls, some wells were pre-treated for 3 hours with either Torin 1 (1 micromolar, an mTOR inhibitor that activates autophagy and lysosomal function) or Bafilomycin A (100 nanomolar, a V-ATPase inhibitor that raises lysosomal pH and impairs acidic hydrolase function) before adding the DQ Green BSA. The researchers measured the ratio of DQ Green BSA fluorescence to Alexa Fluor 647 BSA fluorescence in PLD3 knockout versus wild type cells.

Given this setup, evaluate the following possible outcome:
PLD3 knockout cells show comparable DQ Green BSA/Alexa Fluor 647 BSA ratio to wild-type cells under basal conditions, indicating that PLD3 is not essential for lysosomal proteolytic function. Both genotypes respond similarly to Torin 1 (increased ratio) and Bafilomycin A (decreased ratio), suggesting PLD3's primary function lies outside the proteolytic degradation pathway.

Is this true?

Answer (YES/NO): NO